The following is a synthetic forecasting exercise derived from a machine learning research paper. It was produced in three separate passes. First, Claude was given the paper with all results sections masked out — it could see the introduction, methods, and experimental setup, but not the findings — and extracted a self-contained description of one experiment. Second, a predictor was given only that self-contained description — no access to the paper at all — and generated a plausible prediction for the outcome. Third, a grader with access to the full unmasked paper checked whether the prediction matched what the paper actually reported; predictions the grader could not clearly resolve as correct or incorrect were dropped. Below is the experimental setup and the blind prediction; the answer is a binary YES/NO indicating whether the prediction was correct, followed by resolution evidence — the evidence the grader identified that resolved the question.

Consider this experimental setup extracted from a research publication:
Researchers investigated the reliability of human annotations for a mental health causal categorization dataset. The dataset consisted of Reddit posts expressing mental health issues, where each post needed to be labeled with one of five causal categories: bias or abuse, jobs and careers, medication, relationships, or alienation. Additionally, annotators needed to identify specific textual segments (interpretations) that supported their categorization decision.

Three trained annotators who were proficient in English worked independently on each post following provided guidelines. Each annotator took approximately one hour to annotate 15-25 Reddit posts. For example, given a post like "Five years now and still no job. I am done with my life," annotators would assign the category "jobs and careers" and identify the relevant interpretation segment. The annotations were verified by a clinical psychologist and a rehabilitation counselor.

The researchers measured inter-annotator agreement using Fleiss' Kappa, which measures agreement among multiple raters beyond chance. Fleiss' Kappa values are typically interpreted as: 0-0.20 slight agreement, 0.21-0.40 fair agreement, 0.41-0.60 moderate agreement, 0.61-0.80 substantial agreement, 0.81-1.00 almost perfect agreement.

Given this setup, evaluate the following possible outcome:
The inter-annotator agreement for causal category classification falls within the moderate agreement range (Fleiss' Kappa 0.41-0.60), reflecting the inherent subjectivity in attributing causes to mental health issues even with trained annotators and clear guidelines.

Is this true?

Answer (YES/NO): NO